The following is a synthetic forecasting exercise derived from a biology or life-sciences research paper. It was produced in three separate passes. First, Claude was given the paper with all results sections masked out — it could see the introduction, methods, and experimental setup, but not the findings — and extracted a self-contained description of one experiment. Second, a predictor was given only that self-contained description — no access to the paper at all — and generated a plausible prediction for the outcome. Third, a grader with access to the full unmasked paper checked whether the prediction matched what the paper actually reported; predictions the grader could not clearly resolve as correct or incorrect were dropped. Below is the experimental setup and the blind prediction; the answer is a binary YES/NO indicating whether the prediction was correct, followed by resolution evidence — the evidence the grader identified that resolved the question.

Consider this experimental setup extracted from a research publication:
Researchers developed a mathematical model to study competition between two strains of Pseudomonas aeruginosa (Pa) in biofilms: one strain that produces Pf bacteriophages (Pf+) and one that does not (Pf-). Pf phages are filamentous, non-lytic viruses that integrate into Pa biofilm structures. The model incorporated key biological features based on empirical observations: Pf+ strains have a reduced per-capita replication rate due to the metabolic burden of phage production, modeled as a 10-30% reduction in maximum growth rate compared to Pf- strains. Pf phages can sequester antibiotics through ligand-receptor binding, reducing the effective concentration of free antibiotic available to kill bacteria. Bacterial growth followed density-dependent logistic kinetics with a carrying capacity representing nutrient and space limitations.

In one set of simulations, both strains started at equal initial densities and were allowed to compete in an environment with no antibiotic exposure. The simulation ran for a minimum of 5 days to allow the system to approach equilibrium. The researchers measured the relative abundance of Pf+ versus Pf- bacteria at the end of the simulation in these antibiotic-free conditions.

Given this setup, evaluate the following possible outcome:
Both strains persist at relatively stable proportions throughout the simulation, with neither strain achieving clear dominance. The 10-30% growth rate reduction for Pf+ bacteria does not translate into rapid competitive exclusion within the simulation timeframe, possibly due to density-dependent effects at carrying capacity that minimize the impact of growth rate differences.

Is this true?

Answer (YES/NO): NO